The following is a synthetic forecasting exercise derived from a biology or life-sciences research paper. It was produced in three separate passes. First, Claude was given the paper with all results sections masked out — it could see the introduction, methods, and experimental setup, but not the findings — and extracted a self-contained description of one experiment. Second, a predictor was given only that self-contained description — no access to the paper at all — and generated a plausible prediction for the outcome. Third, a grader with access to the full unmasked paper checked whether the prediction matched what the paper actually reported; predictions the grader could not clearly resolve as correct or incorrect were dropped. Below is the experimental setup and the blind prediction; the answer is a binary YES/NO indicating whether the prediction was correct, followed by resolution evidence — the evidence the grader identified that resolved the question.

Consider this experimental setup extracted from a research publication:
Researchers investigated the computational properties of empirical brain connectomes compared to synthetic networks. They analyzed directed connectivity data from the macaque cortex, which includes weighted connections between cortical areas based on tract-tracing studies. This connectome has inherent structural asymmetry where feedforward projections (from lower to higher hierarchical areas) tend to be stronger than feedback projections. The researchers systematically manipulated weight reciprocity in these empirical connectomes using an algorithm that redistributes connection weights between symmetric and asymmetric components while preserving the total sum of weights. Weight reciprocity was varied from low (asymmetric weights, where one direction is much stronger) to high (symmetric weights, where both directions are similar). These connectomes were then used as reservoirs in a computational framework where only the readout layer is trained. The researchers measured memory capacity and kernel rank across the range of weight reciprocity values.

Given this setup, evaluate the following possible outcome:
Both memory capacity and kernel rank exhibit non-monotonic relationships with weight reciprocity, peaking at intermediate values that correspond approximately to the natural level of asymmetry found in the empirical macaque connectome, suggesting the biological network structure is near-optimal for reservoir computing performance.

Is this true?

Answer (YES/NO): NO